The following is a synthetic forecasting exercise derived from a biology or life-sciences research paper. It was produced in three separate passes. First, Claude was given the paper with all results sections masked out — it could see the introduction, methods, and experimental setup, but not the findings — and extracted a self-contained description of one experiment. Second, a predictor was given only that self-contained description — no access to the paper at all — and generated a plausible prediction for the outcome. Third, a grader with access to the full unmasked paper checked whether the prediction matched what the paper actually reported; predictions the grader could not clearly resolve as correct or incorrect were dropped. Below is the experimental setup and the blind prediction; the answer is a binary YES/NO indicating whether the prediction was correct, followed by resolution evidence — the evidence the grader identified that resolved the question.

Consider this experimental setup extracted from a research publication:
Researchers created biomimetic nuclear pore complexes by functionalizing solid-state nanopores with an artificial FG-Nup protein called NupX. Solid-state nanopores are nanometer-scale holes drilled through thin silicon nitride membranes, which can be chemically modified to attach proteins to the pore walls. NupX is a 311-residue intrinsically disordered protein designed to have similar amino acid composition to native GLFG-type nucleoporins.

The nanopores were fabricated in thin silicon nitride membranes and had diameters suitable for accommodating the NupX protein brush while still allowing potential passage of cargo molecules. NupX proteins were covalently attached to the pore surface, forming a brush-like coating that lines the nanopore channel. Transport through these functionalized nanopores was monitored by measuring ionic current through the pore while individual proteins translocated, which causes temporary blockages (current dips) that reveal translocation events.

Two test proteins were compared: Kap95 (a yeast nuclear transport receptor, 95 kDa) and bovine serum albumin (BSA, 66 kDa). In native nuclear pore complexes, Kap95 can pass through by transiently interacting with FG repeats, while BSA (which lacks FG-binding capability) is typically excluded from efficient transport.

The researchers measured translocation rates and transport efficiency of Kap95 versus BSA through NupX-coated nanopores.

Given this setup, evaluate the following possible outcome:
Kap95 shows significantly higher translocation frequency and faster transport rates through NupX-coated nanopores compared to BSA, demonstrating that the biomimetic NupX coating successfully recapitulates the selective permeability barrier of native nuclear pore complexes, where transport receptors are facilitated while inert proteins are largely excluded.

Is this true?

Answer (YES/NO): YES